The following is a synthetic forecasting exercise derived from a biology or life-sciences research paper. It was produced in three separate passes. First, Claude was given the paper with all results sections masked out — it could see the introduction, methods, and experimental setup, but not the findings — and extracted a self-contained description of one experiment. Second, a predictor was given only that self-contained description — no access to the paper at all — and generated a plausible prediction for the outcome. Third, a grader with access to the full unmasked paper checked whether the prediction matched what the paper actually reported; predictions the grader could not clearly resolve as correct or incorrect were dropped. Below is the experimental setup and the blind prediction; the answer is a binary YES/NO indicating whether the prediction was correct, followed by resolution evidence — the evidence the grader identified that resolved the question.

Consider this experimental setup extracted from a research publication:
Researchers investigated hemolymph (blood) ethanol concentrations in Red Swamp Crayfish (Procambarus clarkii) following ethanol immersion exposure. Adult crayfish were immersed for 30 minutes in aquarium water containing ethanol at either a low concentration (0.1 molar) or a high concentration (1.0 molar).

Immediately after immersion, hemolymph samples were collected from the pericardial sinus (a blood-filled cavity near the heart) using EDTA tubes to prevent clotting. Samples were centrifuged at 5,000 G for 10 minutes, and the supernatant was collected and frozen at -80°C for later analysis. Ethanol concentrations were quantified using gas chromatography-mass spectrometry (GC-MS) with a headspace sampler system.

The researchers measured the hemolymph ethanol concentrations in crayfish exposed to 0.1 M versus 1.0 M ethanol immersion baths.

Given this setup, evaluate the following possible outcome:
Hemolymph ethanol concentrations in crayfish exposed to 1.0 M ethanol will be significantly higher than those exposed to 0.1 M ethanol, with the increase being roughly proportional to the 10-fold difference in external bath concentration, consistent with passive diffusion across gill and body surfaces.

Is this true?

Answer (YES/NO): NO